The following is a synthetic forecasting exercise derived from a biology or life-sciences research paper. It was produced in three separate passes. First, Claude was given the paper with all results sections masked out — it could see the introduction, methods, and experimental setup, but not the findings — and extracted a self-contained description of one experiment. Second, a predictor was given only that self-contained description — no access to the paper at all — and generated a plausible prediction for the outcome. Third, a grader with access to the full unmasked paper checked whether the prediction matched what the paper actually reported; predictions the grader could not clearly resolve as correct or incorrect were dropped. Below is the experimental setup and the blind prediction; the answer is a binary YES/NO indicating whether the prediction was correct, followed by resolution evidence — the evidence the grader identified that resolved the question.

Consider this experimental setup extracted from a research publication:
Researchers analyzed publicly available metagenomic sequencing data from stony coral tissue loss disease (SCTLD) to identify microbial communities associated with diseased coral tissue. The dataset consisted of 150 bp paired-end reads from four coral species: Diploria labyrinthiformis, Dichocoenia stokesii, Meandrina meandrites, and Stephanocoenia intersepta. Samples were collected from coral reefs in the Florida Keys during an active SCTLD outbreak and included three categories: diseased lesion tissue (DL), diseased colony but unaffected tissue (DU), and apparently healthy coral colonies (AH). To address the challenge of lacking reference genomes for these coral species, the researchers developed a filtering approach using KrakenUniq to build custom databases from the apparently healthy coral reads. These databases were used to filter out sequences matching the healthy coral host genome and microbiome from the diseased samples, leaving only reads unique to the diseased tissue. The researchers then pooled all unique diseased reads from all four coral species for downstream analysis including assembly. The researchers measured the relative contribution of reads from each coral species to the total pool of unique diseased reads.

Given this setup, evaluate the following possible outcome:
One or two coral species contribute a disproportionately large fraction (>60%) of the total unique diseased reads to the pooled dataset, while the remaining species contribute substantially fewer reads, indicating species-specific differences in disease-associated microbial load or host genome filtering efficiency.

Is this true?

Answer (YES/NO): YES